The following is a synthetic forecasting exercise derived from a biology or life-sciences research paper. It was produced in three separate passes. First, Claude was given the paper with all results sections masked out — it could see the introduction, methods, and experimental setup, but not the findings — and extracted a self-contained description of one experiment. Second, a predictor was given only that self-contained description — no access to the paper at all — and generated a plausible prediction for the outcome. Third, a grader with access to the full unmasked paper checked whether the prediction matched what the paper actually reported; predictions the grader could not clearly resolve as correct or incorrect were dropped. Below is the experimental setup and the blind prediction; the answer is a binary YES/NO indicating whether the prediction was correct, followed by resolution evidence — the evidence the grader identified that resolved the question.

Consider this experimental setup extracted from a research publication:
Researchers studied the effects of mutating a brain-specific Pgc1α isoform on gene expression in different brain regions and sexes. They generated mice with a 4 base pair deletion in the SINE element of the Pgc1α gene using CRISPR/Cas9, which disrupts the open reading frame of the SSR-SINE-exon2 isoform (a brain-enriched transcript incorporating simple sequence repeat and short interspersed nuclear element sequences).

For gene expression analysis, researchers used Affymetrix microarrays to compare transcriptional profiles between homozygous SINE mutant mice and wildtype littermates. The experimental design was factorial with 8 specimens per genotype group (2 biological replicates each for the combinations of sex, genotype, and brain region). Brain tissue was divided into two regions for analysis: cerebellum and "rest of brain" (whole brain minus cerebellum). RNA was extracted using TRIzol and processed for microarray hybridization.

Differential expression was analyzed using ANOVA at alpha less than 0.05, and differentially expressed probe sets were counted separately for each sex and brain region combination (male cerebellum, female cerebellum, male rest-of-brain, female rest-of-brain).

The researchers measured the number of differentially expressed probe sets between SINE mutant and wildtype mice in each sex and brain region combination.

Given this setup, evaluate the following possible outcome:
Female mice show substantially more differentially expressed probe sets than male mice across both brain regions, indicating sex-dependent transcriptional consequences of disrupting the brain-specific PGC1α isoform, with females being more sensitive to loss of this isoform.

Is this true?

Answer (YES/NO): NO